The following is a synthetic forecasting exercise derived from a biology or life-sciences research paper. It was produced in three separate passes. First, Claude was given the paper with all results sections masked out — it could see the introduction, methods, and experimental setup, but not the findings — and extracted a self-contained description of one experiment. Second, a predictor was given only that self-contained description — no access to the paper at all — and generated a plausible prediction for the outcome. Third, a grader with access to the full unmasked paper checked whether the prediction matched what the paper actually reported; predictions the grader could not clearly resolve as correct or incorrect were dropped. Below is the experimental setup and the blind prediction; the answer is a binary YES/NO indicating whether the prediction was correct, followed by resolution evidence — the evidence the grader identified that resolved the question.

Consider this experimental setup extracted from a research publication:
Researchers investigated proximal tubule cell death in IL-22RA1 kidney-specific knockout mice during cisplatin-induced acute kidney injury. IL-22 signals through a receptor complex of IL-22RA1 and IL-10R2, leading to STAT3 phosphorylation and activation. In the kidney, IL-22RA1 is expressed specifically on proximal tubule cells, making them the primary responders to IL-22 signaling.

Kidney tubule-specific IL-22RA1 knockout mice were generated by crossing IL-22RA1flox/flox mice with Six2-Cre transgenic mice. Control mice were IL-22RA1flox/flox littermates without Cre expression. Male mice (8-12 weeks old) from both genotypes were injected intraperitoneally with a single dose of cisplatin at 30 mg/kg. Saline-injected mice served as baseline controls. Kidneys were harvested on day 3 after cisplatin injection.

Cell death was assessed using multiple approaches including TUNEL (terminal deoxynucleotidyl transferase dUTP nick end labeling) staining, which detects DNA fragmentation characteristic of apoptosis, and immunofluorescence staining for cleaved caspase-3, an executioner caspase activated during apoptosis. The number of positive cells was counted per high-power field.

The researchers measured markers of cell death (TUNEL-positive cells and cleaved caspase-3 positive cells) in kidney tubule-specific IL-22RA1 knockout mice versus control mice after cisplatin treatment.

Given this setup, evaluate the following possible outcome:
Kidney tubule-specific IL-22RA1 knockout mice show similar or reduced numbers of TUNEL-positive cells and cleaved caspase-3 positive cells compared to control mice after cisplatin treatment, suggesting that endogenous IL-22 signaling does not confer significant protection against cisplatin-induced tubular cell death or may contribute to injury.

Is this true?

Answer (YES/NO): YES